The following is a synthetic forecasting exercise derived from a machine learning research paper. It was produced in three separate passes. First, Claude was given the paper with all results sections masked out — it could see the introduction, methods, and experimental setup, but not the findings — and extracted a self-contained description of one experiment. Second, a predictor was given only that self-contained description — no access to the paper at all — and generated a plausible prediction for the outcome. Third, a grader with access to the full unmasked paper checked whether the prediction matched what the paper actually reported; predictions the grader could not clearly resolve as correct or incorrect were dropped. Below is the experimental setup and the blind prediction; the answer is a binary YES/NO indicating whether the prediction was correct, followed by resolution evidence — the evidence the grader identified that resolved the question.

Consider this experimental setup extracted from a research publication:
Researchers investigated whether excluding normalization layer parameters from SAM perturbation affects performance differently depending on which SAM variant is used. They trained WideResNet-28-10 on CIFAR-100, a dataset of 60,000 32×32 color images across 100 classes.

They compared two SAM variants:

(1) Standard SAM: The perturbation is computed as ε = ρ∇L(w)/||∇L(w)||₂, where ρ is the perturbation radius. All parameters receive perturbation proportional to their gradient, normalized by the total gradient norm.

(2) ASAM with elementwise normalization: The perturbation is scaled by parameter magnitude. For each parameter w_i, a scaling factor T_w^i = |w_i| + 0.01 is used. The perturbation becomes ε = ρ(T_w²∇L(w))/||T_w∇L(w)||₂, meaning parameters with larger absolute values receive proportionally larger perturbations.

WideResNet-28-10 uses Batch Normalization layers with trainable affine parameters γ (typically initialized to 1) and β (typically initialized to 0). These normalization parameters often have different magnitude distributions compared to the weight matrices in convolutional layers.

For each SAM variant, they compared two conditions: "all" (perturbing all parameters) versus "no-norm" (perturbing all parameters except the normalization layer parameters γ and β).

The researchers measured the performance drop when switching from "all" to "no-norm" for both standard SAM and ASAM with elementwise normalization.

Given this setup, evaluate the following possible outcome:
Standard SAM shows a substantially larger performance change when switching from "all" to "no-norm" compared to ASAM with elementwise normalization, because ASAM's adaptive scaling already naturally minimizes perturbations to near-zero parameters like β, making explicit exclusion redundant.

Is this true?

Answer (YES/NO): NO